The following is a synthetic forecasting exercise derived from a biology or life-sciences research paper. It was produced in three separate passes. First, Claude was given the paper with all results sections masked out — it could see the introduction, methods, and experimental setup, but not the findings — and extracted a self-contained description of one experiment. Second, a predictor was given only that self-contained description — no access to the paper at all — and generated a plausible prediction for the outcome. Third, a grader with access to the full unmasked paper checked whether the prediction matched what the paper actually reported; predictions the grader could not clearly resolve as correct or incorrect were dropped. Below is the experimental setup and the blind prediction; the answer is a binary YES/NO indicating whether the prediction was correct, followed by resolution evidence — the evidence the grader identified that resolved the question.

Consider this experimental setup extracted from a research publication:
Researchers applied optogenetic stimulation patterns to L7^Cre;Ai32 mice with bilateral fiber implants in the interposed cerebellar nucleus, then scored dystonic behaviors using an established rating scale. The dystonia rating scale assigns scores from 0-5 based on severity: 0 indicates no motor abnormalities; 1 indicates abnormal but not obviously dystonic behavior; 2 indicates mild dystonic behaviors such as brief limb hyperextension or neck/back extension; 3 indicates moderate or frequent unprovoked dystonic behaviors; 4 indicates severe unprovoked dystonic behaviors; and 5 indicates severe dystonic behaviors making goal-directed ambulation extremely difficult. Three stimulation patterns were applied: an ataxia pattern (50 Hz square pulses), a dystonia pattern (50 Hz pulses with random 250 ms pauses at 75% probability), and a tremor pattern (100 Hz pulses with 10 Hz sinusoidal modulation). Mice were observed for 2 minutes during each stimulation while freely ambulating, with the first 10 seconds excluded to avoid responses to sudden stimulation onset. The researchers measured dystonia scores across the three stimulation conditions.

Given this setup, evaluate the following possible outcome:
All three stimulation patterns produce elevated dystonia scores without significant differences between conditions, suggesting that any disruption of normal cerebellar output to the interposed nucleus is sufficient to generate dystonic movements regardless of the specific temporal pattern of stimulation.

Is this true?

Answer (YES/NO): NO